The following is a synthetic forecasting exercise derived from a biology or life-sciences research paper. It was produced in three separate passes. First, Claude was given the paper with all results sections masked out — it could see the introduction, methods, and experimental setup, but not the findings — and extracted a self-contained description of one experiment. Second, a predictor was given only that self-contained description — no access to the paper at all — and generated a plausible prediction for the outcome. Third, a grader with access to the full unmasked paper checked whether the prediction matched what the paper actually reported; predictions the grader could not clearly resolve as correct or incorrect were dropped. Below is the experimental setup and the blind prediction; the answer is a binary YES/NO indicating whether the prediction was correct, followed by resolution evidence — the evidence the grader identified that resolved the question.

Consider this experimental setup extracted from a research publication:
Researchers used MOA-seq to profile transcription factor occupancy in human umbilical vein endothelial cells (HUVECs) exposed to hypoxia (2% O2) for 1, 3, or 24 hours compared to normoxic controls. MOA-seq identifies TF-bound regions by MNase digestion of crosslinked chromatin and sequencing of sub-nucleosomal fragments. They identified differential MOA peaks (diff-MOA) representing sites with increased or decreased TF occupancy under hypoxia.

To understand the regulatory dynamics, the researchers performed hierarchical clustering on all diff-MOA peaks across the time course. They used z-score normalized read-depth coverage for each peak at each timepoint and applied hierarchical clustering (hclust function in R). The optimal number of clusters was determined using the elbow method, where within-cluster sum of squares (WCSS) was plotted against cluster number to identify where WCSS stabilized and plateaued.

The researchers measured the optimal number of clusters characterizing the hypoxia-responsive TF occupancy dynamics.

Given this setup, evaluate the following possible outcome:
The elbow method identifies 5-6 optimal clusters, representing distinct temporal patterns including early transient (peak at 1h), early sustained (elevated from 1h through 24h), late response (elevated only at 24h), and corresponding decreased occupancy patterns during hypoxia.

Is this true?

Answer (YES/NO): NO